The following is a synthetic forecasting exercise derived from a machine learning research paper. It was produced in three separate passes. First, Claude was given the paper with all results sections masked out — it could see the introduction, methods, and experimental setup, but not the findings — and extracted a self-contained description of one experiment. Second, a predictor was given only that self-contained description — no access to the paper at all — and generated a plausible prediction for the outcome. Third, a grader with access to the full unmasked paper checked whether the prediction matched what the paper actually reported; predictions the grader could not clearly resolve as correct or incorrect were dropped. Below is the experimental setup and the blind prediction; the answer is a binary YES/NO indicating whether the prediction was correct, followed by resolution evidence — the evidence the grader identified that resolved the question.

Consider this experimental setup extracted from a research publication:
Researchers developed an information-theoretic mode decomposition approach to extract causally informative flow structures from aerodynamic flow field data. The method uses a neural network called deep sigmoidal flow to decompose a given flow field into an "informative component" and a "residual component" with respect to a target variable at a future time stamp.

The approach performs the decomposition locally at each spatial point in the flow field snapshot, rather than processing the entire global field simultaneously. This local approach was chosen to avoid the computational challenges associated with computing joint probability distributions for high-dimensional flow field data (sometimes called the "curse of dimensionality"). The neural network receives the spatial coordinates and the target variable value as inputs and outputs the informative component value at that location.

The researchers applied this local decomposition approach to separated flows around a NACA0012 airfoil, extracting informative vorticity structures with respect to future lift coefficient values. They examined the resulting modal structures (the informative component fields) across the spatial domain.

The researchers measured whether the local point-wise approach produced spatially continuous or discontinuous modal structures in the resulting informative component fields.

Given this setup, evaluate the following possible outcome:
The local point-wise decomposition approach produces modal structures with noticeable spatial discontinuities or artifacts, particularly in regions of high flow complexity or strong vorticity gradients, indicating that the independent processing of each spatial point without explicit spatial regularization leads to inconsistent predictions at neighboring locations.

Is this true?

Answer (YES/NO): YES